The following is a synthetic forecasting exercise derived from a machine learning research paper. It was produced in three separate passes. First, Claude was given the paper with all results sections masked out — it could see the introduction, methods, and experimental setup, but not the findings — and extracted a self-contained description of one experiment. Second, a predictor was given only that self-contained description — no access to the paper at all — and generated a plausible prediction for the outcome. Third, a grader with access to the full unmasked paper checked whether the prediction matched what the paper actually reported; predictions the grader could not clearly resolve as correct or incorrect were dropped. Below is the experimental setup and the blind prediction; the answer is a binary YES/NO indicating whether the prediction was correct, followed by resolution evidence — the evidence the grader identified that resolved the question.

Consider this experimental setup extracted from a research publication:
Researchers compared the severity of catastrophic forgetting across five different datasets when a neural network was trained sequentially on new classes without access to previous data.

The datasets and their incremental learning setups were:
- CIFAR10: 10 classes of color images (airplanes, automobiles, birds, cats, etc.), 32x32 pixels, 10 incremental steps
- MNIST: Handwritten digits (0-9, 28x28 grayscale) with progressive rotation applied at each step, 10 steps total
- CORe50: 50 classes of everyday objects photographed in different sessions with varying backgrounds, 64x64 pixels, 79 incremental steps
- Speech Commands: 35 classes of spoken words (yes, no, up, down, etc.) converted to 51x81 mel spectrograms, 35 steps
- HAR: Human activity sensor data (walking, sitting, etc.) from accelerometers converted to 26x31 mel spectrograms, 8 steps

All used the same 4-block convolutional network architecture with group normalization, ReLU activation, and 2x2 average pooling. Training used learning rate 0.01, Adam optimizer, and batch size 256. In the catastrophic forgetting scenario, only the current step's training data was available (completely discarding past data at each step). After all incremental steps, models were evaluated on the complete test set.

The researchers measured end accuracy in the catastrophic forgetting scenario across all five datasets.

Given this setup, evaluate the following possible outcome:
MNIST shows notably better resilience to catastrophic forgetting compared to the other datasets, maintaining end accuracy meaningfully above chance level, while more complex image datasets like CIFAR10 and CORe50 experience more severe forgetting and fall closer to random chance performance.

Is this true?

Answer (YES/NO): YES